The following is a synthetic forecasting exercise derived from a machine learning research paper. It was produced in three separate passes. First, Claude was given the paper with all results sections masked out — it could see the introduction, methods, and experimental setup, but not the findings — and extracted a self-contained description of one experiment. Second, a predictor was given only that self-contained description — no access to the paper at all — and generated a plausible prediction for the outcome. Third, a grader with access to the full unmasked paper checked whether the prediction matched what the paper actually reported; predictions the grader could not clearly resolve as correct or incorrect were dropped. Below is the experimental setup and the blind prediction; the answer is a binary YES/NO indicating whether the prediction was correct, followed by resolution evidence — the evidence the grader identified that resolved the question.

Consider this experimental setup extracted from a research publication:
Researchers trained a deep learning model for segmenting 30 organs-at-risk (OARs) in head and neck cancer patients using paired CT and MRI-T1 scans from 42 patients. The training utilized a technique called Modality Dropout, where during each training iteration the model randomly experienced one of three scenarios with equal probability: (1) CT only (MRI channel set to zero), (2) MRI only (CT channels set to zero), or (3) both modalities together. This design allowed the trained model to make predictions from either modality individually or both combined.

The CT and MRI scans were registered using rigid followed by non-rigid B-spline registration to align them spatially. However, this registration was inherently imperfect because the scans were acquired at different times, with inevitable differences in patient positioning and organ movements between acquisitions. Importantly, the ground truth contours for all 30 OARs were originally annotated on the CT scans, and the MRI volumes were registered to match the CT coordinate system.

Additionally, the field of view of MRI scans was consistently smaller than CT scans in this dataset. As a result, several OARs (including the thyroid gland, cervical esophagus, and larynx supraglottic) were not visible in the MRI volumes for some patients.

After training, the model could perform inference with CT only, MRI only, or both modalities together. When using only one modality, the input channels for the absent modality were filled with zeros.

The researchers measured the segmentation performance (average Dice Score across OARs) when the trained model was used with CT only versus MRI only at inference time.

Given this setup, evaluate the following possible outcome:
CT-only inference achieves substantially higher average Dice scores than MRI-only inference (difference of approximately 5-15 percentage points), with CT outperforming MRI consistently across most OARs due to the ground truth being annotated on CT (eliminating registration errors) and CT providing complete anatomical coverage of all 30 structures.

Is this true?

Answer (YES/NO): NO